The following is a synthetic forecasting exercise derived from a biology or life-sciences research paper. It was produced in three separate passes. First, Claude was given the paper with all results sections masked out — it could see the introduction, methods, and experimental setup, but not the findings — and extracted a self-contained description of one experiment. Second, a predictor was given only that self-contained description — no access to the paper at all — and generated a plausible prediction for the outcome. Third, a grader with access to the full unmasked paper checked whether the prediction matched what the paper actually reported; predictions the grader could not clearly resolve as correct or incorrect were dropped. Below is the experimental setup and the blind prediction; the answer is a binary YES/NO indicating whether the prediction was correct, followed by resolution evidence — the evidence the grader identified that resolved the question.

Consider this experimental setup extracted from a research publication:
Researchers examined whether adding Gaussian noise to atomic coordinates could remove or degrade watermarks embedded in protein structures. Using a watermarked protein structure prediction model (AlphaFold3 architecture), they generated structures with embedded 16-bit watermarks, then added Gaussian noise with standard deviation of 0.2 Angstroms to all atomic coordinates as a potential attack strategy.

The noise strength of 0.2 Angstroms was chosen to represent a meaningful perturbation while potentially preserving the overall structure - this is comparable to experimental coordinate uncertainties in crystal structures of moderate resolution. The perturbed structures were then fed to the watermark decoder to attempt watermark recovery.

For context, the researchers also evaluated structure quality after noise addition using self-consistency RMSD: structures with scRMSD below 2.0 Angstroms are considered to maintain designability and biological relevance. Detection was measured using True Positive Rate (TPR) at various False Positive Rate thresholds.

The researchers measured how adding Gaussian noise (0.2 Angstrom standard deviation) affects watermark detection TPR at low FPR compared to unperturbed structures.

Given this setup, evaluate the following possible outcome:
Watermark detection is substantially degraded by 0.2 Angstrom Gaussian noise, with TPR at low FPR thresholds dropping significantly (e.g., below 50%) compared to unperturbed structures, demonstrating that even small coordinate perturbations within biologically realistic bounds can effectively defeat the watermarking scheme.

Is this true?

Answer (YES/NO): NO